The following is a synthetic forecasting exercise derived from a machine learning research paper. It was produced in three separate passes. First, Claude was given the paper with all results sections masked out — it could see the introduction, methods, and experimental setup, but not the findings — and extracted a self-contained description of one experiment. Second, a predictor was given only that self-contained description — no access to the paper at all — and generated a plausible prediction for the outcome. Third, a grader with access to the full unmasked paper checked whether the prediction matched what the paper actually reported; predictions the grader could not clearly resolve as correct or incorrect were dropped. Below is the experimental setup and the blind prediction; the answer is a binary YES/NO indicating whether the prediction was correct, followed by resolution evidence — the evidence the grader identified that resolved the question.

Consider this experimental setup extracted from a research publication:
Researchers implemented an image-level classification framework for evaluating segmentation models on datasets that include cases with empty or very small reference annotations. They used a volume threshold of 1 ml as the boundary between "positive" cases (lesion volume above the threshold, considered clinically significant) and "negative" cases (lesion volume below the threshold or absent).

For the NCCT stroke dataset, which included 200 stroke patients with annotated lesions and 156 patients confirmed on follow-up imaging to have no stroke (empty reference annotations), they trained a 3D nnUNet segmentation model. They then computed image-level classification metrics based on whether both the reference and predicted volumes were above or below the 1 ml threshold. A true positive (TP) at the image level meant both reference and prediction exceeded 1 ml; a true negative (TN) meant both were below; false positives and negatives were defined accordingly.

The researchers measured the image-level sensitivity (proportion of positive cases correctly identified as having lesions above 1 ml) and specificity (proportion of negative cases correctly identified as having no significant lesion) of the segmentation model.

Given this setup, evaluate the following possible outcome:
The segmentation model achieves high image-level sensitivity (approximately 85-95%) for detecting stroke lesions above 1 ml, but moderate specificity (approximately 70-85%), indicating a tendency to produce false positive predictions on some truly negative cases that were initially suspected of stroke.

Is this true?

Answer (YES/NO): NO